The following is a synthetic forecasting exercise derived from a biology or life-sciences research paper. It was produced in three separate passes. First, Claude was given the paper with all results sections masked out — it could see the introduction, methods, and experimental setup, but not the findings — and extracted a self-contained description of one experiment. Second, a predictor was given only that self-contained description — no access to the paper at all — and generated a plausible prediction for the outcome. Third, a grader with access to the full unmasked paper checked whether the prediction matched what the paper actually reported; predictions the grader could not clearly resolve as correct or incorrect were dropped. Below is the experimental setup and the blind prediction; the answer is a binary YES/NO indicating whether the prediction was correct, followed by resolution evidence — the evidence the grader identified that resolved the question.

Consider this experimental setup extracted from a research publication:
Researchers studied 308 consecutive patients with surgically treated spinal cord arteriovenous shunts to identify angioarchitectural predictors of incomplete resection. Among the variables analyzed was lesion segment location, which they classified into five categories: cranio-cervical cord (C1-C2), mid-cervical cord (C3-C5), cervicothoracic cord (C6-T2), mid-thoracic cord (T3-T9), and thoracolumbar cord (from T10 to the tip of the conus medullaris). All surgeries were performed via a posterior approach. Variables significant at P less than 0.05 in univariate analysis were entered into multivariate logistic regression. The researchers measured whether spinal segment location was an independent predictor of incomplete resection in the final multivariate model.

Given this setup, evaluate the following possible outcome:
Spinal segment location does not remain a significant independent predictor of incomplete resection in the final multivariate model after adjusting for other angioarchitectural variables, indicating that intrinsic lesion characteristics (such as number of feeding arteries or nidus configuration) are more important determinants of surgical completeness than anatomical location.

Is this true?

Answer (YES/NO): NO